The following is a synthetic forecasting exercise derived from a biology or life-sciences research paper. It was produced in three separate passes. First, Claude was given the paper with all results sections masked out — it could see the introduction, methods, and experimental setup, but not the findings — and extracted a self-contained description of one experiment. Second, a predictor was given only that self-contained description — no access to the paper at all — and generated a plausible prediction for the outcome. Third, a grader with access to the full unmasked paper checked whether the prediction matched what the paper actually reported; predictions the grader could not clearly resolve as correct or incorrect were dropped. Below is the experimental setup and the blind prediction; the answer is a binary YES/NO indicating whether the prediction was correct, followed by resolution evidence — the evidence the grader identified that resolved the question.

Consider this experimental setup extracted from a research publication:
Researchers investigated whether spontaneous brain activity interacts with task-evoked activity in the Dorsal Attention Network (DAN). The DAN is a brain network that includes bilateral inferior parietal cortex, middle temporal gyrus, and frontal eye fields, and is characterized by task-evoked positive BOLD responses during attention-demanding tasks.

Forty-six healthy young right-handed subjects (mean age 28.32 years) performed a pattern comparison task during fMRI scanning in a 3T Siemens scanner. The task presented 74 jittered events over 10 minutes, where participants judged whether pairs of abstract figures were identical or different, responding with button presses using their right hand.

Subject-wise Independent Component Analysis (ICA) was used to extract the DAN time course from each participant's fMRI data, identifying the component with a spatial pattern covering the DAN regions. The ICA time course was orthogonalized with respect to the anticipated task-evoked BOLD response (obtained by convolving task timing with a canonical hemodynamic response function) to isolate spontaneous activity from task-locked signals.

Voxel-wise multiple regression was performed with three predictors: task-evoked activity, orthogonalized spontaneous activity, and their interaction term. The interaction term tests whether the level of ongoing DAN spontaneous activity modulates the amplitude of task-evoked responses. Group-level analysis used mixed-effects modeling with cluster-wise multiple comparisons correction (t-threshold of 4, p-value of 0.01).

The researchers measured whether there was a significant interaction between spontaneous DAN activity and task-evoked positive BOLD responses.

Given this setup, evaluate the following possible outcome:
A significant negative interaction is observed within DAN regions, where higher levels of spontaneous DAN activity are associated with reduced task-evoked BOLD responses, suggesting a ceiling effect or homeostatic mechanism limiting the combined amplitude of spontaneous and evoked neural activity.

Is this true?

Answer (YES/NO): NO